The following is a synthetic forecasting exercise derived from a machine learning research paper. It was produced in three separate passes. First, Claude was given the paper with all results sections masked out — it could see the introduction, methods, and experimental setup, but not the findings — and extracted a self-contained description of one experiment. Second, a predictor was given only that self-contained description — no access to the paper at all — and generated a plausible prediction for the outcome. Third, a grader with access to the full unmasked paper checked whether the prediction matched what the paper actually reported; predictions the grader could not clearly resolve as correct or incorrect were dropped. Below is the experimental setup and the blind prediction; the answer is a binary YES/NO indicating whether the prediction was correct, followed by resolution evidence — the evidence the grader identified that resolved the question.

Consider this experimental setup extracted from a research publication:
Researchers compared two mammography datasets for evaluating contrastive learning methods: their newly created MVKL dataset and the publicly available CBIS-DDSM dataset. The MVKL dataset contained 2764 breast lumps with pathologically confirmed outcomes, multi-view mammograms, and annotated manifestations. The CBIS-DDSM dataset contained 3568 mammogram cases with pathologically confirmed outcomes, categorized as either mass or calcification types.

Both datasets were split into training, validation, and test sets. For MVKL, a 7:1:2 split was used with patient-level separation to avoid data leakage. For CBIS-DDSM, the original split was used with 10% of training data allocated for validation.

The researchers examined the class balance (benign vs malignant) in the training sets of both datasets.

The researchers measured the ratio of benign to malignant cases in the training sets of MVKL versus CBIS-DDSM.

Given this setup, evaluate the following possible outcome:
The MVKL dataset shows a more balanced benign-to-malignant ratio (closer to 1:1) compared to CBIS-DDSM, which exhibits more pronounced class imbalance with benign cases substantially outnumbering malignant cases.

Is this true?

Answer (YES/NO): NO